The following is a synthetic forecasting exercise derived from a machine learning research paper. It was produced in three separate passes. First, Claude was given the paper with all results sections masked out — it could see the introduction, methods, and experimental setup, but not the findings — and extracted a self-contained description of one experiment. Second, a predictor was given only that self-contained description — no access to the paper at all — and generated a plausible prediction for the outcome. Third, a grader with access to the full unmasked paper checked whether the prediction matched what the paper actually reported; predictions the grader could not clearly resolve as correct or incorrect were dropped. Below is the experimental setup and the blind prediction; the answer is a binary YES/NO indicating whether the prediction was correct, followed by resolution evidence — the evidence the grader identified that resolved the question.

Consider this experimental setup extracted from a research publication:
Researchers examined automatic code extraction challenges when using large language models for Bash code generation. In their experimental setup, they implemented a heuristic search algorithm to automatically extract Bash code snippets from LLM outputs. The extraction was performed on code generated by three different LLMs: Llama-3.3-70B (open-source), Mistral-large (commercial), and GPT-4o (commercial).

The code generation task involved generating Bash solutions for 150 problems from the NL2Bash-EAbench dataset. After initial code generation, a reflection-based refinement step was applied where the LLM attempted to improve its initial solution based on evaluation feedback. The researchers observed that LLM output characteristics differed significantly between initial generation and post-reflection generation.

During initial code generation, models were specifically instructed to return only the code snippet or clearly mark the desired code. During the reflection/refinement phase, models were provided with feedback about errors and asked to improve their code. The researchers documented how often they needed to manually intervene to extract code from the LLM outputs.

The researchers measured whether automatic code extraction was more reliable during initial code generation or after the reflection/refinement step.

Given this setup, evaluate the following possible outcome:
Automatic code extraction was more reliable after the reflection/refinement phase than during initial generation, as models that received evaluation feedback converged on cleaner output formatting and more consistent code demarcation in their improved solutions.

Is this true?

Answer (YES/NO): NO